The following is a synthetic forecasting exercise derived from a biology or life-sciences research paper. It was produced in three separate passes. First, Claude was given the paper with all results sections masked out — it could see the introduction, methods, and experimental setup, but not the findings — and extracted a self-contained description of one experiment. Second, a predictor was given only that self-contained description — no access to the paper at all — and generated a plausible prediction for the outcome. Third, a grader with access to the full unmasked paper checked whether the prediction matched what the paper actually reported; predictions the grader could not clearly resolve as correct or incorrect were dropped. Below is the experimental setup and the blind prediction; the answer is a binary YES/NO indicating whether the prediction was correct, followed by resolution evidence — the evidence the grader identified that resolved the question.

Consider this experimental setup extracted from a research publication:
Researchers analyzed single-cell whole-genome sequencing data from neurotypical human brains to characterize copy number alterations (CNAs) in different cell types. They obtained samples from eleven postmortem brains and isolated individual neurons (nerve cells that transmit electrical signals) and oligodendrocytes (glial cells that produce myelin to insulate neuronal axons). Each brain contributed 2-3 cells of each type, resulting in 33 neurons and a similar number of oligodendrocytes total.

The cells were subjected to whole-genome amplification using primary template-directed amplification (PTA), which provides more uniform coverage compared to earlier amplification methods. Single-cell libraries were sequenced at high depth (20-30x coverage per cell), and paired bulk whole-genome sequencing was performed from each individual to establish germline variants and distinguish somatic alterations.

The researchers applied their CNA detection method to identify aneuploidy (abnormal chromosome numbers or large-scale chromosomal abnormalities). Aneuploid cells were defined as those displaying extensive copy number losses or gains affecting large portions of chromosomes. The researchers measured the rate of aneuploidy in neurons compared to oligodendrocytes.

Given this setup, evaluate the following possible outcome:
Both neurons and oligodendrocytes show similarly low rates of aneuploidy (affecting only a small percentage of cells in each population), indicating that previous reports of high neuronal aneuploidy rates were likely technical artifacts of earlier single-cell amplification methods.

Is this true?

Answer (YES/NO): NO